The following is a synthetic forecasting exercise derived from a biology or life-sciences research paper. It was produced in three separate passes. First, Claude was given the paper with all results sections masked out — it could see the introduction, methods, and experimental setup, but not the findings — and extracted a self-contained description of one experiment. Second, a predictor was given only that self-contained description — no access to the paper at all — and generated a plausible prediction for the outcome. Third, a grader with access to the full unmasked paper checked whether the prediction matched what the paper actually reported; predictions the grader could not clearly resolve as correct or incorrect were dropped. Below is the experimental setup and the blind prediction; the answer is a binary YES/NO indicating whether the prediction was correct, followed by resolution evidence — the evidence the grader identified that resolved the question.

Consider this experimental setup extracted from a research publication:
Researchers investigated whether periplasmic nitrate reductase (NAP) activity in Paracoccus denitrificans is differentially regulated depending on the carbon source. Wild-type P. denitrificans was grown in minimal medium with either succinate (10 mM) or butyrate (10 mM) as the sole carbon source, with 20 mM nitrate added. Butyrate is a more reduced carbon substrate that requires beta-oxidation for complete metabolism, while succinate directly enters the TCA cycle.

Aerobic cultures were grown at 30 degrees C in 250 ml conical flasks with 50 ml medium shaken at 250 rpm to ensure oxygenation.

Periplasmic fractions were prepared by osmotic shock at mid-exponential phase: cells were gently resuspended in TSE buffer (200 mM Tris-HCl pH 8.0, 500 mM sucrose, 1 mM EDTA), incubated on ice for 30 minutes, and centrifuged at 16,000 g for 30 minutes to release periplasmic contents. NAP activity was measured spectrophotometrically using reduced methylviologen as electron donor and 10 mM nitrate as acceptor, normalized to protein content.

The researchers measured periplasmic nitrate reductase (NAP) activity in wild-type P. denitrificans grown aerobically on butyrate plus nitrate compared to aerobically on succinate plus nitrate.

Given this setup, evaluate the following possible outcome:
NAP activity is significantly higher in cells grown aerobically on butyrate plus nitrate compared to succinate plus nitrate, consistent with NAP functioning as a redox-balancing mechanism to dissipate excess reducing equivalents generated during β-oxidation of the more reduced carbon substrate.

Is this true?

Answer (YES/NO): YES